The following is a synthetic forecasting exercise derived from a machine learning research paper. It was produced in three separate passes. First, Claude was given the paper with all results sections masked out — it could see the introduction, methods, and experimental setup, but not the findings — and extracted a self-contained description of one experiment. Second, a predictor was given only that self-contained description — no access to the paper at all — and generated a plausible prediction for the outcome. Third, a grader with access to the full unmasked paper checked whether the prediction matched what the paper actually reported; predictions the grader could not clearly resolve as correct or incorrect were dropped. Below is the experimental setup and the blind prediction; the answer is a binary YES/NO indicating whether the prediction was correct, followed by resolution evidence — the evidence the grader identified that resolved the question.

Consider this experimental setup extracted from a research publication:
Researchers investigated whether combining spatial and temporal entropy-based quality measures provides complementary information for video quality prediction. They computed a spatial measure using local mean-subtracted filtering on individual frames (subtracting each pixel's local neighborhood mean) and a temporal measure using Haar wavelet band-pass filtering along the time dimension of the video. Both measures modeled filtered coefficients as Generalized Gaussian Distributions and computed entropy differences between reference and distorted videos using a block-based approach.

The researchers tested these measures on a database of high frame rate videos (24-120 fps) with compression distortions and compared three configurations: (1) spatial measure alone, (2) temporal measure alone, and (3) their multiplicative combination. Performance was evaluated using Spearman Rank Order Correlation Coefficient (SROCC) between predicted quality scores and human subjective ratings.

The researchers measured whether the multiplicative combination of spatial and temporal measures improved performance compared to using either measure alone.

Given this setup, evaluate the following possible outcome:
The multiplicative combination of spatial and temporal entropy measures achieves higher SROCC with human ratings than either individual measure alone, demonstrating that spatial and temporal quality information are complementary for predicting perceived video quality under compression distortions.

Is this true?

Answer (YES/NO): YES